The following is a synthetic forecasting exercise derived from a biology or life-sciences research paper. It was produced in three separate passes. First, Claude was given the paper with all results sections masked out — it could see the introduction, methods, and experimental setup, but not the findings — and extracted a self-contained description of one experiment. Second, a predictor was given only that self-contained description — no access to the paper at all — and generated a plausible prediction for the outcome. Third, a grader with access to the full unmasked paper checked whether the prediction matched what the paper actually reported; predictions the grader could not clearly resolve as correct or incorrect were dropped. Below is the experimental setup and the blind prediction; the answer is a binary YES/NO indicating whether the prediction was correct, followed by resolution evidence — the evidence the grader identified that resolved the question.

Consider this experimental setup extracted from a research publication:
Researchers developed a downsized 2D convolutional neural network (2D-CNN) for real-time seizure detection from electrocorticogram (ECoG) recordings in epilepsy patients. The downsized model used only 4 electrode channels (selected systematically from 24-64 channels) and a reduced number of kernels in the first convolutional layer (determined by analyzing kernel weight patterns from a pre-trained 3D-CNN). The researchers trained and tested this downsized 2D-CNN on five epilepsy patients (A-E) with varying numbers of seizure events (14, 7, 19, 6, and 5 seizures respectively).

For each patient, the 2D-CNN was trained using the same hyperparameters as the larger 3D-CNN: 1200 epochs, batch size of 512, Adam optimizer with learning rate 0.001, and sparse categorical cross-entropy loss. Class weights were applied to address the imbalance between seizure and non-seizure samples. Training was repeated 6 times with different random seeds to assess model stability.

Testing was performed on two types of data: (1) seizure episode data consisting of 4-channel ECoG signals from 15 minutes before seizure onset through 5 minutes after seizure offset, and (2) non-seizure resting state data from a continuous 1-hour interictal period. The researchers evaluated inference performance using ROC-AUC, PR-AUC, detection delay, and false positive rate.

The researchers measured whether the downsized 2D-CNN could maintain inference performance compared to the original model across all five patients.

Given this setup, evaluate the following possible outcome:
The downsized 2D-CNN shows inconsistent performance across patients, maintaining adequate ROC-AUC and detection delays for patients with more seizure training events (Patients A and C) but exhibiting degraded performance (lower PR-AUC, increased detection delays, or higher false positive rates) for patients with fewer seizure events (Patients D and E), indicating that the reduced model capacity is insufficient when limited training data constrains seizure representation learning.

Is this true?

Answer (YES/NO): NO